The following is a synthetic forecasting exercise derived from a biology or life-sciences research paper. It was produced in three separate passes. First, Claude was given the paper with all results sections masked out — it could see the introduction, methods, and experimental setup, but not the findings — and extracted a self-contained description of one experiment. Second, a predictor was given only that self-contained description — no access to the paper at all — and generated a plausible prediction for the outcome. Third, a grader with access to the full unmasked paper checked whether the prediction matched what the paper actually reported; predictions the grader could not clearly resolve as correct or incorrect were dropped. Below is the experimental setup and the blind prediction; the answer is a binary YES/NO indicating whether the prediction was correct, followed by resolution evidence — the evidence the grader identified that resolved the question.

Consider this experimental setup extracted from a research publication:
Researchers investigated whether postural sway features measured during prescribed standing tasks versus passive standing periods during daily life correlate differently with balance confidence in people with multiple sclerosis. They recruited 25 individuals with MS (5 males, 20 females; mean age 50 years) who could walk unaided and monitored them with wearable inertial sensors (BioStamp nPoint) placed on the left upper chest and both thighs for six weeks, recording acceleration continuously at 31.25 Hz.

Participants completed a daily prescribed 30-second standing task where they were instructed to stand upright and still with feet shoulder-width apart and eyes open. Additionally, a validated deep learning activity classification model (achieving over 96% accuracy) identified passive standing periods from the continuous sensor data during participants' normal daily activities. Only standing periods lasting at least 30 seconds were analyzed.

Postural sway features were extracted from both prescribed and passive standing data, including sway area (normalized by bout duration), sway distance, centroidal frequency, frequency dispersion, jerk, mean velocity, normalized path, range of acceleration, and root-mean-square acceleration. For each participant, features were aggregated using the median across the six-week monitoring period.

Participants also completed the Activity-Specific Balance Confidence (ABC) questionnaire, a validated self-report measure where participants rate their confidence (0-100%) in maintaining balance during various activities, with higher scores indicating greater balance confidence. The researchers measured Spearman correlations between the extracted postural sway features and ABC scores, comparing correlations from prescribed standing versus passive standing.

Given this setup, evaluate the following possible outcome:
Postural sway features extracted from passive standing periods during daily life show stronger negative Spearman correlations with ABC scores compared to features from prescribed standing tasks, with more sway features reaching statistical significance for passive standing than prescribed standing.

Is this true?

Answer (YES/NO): NO